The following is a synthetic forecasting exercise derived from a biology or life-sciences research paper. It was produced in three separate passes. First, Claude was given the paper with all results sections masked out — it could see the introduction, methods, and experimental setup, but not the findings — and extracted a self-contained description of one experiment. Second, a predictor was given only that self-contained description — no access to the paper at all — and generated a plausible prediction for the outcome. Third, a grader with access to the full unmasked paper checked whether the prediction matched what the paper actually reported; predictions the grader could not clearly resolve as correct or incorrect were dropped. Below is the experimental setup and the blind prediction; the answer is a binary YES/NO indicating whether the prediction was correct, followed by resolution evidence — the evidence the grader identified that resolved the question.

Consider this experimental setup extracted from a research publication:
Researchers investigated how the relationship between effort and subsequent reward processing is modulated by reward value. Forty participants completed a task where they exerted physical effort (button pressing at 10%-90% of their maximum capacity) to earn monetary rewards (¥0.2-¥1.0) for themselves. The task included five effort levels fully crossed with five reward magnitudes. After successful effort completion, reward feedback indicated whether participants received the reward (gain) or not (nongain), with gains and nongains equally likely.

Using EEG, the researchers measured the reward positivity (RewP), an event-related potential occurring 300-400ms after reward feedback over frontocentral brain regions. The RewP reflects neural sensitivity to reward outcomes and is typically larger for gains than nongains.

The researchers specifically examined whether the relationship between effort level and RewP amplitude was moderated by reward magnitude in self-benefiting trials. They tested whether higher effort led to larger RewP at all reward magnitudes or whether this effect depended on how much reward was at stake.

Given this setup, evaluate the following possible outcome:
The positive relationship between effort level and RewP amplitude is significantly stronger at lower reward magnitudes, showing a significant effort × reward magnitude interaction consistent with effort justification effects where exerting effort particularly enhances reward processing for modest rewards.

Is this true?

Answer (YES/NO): NO